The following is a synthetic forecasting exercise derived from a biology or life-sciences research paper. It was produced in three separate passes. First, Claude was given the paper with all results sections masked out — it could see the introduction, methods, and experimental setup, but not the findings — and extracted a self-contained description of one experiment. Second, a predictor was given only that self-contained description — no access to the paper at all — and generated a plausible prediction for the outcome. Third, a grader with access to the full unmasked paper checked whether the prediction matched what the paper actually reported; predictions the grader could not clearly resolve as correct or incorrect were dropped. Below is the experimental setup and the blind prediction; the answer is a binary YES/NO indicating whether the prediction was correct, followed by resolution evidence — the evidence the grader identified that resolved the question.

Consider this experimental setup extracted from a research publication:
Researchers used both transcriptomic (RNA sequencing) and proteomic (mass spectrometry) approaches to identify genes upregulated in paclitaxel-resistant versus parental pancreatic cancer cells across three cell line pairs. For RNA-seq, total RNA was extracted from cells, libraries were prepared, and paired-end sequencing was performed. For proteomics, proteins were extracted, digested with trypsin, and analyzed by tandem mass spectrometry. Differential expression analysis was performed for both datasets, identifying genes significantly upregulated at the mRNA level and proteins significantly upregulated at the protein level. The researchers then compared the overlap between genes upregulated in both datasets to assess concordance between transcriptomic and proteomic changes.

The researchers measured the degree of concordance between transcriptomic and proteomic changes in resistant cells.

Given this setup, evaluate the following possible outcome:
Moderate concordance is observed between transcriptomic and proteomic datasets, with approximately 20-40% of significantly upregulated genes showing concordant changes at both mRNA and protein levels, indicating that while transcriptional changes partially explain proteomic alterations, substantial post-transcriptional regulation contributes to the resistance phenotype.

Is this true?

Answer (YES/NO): NO